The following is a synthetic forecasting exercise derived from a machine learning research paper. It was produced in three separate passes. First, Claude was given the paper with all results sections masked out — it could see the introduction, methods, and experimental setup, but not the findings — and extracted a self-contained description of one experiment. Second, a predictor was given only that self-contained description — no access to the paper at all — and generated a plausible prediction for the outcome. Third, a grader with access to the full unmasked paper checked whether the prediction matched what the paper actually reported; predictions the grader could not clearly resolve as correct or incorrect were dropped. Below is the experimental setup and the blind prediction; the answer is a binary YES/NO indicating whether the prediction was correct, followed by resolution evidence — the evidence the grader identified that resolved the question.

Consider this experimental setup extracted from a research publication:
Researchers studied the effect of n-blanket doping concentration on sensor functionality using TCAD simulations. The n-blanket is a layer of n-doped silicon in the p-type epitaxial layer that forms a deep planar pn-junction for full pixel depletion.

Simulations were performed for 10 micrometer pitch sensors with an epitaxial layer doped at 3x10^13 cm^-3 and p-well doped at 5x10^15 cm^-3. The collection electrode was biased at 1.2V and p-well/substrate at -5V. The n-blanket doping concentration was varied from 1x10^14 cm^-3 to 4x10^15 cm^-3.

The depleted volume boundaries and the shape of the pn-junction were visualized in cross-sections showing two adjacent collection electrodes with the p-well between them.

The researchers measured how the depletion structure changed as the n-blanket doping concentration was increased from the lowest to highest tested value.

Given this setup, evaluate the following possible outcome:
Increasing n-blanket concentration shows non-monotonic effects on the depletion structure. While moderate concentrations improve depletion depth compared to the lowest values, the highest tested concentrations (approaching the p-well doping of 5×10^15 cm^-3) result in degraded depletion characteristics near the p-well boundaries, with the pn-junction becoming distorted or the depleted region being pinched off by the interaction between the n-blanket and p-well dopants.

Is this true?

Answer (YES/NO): NO